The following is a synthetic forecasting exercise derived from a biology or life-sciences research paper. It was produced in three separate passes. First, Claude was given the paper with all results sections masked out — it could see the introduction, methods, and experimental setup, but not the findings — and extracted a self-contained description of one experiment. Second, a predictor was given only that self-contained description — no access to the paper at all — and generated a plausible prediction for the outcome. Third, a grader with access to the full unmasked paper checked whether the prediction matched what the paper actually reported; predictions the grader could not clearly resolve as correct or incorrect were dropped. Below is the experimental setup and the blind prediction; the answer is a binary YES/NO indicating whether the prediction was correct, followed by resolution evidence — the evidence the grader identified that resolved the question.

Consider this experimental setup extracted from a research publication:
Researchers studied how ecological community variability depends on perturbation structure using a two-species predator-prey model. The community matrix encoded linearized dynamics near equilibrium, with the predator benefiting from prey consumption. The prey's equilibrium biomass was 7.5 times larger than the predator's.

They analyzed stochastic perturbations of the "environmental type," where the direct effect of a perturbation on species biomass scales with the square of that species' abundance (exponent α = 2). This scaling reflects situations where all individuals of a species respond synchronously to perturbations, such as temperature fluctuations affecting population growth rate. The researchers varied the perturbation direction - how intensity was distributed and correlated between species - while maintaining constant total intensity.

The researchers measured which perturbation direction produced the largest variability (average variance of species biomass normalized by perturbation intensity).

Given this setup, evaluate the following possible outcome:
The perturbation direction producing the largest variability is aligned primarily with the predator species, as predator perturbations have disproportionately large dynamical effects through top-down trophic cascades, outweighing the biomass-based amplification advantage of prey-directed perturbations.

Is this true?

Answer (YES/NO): NO